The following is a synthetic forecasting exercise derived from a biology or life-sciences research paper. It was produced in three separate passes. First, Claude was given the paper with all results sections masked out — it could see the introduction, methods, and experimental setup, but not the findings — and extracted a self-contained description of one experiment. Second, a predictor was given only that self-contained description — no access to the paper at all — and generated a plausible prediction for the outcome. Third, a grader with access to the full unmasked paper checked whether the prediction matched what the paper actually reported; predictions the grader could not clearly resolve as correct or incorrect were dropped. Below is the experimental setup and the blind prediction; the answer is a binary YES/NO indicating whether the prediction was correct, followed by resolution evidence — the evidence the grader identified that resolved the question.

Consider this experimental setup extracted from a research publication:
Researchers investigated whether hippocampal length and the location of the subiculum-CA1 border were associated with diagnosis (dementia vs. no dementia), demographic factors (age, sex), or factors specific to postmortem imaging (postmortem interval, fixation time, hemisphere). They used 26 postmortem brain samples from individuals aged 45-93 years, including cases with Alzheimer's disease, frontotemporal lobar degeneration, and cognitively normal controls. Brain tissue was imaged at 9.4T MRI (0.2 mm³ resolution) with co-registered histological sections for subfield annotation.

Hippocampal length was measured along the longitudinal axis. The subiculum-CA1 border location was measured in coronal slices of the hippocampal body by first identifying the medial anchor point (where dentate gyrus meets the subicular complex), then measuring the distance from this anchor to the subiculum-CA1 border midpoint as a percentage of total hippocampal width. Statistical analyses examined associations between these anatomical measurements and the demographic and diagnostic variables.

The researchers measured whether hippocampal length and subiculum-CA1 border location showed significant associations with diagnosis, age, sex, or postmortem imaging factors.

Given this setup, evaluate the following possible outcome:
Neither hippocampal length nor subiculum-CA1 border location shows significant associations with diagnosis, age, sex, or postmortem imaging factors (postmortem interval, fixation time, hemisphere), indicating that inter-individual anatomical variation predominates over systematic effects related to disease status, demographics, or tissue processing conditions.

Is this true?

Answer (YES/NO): YES